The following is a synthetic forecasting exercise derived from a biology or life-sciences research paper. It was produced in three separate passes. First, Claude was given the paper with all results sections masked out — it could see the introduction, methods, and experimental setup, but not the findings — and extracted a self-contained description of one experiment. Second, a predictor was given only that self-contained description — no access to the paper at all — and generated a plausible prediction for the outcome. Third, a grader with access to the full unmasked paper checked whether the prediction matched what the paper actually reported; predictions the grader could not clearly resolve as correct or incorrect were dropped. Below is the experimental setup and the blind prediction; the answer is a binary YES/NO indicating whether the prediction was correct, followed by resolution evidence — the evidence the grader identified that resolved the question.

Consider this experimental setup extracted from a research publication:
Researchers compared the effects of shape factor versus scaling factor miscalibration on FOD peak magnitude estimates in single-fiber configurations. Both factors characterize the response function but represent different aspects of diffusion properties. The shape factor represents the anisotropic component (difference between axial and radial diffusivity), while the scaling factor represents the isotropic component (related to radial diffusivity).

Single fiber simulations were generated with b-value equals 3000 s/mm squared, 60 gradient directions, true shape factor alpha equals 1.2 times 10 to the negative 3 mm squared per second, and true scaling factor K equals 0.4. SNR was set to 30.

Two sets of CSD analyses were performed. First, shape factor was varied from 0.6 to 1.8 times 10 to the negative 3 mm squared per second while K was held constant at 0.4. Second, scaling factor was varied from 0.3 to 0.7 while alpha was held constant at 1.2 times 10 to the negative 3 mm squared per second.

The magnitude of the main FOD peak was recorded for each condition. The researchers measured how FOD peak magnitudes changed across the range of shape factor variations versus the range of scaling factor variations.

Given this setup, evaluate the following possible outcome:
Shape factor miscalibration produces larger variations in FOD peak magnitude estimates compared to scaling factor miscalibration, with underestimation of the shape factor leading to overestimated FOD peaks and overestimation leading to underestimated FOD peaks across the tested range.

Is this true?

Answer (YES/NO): NO